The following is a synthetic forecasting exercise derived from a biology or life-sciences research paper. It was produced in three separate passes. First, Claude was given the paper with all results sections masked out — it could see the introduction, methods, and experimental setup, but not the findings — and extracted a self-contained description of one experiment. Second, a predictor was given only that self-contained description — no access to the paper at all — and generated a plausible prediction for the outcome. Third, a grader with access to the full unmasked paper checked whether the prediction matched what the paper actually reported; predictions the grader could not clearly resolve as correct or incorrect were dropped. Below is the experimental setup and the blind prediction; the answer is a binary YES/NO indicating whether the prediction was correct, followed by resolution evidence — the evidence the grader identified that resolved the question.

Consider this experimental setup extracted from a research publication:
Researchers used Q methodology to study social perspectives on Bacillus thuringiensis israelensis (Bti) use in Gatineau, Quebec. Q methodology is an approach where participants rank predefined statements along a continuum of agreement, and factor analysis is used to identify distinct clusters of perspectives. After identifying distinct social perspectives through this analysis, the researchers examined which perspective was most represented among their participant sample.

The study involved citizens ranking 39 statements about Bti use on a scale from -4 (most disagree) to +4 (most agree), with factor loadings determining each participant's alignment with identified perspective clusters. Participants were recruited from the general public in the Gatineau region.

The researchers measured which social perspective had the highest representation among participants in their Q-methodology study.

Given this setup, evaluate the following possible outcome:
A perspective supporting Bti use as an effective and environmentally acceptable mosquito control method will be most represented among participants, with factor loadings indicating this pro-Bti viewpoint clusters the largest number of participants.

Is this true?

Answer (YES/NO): NO